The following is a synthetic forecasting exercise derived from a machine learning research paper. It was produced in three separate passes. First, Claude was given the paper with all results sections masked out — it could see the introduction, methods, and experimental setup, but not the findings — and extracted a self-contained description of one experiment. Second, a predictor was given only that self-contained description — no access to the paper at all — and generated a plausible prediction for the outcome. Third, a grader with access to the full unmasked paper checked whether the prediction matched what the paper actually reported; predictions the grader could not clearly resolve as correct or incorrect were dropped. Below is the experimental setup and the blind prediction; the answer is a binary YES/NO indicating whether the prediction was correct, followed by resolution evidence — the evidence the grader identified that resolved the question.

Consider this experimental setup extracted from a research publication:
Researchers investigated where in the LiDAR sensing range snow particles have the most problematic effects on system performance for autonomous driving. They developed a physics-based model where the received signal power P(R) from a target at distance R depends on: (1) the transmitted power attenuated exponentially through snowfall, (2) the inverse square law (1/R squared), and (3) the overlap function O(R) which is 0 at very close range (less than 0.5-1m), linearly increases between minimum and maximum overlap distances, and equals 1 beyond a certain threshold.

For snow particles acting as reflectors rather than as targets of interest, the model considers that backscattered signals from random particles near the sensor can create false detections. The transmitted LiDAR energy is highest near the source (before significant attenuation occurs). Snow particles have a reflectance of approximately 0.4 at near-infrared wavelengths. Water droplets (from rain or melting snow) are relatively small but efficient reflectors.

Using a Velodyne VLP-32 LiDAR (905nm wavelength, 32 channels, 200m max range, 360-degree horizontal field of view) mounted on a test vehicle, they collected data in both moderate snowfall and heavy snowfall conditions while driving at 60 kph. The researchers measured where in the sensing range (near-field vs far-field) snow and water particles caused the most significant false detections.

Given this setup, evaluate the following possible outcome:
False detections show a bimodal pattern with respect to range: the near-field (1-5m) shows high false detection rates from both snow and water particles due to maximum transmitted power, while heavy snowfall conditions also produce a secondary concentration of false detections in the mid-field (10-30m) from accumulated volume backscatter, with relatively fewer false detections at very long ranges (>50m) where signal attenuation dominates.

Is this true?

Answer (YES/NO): NO